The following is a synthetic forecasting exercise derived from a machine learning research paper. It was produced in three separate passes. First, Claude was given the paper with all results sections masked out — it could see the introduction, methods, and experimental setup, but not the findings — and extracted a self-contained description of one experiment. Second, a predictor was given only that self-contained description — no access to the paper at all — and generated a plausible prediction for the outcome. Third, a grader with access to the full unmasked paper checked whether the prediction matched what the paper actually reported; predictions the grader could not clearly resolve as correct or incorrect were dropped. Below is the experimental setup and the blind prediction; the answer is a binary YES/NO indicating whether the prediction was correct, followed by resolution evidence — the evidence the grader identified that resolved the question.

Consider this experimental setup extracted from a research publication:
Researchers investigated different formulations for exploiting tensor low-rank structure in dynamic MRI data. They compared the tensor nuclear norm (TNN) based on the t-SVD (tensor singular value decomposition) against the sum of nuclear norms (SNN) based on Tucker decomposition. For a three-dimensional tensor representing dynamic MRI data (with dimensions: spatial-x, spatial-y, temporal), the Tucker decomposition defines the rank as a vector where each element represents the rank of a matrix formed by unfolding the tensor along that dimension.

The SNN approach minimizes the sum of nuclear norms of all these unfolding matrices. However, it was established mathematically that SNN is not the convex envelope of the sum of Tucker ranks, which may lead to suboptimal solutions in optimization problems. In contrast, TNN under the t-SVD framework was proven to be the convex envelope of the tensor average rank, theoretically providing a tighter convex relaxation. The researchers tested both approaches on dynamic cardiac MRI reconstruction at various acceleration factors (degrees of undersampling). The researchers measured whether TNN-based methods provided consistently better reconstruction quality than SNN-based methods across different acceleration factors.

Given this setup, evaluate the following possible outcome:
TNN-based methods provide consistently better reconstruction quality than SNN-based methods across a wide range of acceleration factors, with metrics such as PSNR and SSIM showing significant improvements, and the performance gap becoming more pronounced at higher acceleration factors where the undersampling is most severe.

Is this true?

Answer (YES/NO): NO